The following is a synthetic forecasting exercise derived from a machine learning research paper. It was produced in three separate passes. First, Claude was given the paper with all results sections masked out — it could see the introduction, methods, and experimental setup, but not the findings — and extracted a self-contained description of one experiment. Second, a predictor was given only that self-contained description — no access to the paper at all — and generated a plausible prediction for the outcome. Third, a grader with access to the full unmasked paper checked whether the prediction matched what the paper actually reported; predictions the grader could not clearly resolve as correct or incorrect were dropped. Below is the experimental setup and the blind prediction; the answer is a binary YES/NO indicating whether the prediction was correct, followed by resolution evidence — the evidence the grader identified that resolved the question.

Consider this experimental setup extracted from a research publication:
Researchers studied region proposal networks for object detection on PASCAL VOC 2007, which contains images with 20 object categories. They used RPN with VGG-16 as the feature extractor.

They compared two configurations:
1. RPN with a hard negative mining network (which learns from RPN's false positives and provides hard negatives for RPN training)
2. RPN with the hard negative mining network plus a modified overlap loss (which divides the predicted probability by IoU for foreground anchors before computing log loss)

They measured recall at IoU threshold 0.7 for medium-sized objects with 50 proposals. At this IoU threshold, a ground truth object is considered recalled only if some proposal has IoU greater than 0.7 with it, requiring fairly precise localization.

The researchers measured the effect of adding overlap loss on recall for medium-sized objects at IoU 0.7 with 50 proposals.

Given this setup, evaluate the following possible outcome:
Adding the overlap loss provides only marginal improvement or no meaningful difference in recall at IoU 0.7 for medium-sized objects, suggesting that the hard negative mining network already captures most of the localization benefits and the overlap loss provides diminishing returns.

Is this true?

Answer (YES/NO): NO